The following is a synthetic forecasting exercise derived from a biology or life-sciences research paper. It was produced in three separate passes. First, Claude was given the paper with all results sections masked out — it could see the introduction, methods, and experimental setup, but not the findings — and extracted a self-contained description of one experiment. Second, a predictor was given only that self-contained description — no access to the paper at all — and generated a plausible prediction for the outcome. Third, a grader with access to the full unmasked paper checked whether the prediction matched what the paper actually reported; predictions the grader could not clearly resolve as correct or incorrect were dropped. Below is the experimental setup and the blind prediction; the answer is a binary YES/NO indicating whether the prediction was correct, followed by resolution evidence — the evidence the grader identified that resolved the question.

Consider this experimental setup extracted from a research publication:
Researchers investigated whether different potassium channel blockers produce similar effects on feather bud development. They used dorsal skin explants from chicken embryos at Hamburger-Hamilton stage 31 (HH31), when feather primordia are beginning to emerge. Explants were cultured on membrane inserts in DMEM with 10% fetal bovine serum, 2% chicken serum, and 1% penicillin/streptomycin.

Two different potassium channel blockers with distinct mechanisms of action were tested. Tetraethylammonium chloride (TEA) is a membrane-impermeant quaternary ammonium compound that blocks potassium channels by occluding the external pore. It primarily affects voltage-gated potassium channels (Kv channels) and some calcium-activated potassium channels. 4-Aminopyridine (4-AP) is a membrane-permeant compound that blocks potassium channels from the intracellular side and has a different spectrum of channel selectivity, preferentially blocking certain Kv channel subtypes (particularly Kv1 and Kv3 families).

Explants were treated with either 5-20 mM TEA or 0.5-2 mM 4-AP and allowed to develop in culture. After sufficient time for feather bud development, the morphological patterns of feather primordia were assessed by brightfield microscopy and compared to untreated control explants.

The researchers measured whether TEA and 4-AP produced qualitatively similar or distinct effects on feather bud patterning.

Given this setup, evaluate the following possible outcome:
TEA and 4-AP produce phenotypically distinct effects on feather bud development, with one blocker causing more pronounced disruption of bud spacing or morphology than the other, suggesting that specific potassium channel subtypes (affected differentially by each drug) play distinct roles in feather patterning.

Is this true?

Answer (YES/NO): NO